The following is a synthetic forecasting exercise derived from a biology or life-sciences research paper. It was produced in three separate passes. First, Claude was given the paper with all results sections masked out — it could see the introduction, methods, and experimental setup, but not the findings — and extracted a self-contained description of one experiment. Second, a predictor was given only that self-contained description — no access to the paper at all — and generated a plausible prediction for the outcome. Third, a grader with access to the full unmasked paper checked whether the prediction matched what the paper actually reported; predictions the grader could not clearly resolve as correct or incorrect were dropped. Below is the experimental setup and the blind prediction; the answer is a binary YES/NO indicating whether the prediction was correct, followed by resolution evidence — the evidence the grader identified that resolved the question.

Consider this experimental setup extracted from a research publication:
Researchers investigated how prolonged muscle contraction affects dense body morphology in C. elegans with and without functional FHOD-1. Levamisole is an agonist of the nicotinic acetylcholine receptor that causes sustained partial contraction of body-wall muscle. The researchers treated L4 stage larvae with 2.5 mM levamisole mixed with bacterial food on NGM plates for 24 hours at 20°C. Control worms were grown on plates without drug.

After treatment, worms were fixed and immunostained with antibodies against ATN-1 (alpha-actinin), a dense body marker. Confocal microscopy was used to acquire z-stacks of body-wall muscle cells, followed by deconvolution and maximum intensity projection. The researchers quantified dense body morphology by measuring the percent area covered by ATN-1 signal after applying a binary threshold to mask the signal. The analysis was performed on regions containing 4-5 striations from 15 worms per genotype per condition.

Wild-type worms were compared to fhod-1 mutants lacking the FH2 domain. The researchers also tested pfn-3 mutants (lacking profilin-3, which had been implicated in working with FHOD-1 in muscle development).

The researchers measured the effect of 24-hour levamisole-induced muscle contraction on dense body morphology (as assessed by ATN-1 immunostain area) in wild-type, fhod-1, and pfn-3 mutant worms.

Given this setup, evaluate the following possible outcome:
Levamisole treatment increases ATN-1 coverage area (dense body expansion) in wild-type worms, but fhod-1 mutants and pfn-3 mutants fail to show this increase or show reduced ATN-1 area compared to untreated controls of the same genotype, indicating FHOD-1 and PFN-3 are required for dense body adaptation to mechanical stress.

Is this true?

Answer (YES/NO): NO